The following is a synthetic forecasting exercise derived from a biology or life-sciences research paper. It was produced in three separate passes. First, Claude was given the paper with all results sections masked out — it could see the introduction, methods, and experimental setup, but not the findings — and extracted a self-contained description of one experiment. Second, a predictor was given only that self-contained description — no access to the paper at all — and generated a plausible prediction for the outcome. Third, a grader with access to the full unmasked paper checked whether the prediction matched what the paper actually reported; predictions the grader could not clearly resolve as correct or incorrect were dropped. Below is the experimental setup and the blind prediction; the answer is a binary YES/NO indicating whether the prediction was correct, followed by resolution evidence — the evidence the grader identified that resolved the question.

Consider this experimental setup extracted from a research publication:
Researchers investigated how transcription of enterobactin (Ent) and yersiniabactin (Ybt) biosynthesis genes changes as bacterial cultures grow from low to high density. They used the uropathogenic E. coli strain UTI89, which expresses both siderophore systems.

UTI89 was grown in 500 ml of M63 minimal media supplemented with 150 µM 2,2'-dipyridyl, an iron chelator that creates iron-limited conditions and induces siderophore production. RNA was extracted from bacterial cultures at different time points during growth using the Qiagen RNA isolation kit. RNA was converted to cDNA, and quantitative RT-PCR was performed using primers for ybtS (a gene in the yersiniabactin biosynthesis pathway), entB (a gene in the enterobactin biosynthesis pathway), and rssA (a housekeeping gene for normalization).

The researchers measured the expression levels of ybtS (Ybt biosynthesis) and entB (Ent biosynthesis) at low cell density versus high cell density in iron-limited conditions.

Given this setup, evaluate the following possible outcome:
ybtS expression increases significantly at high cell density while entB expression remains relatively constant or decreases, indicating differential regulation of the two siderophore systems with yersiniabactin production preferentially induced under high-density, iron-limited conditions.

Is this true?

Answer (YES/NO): YES